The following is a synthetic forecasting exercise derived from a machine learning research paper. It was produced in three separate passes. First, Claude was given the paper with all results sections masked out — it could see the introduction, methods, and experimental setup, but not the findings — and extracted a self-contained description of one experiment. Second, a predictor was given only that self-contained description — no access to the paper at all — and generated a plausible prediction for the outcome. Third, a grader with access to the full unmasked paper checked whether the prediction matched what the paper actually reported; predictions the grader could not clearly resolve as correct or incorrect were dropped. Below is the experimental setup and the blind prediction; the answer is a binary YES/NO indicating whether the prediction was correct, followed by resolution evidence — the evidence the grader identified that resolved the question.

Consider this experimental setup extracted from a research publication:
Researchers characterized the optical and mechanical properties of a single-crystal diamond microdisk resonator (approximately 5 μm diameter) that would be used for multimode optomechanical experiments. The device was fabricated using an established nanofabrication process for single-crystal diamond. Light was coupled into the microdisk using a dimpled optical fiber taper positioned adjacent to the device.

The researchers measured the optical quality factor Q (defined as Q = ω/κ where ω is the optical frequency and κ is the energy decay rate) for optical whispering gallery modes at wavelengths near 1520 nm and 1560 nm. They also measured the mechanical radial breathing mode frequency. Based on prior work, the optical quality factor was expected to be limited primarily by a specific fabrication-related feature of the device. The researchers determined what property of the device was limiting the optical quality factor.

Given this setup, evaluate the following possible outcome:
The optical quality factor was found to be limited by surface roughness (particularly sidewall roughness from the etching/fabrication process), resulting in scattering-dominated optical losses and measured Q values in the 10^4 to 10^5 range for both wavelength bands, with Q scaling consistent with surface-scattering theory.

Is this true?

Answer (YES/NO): NO